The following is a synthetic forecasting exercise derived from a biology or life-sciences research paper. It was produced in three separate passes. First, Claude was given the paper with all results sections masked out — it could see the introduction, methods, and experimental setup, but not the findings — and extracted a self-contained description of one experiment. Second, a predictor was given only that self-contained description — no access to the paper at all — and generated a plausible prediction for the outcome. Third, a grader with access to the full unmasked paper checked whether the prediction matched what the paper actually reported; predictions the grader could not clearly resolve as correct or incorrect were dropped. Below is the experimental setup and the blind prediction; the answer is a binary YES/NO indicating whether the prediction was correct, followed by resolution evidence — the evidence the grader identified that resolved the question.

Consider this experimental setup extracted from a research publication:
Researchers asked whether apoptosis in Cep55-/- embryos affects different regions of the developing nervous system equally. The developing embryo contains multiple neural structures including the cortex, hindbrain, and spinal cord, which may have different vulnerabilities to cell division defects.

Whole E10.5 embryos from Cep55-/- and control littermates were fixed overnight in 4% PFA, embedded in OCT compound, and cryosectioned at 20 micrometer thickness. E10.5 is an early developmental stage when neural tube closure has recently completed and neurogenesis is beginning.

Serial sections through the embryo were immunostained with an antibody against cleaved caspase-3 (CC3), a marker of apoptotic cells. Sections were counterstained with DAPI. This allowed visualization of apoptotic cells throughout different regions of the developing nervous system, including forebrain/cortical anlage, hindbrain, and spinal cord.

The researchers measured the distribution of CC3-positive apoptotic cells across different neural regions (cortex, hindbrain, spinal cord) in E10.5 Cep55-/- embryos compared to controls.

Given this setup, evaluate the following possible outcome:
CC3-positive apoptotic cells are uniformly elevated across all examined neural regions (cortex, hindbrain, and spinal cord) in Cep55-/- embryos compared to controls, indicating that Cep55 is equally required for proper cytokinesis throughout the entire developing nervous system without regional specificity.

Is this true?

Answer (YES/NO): YES